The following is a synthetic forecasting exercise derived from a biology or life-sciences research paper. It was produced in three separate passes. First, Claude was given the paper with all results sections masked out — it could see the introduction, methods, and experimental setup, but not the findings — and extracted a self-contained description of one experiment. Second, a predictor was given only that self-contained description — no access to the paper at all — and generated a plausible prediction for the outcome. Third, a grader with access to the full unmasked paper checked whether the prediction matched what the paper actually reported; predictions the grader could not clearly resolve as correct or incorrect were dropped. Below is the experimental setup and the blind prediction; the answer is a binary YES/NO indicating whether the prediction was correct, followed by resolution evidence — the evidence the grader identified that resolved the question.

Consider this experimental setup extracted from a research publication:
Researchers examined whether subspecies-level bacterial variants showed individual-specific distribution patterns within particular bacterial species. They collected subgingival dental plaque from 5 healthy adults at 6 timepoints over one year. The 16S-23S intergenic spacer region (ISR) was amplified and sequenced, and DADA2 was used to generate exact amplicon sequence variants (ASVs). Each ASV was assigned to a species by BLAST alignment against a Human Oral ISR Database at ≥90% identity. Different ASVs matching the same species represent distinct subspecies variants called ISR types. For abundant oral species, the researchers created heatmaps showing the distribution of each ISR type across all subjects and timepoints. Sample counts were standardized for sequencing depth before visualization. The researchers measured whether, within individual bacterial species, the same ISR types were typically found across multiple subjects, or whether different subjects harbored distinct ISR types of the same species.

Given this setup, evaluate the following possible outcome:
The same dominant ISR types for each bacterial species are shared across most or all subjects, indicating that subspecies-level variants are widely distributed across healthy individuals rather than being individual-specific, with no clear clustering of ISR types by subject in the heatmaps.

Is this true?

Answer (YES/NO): NO